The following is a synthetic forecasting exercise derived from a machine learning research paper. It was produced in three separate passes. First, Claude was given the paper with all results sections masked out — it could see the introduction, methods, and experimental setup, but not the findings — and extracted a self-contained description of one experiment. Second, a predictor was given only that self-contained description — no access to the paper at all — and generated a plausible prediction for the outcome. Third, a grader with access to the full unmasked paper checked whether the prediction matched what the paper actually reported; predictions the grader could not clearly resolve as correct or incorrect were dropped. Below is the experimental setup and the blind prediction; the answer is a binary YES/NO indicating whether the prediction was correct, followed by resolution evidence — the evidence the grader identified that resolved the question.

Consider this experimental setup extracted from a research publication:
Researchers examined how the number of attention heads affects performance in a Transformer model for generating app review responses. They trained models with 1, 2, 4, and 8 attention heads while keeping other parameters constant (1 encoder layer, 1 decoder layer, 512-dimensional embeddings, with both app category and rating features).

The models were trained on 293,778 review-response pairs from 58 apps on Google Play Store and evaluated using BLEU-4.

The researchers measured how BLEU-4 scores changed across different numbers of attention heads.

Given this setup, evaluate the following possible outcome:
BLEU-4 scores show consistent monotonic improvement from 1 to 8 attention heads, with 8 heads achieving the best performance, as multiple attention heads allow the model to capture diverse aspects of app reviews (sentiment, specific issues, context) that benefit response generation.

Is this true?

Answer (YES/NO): NO